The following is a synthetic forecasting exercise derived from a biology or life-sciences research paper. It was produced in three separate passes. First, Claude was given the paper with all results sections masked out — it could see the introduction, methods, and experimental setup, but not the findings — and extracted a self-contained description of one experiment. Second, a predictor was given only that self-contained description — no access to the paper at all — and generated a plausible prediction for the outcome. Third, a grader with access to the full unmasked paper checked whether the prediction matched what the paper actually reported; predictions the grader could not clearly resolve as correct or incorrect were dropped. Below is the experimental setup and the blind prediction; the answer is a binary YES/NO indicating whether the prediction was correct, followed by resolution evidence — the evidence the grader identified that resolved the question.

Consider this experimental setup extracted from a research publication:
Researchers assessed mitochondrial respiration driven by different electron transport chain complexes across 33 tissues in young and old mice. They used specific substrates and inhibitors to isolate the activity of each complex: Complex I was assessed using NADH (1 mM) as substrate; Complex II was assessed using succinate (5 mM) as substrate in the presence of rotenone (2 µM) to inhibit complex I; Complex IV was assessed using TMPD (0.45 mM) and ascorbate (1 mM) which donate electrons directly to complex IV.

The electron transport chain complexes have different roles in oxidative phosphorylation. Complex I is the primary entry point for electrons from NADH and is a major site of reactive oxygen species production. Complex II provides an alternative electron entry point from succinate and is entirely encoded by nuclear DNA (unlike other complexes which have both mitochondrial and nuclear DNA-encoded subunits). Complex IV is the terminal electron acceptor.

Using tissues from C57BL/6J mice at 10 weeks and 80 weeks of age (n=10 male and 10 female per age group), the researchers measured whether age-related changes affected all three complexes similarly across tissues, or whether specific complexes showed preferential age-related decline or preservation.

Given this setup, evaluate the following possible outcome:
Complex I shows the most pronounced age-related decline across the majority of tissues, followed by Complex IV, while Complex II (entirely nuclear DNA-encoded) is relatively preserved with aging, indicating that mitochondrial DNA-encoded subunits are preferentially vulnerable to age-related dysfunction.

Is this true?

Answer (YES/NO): NO